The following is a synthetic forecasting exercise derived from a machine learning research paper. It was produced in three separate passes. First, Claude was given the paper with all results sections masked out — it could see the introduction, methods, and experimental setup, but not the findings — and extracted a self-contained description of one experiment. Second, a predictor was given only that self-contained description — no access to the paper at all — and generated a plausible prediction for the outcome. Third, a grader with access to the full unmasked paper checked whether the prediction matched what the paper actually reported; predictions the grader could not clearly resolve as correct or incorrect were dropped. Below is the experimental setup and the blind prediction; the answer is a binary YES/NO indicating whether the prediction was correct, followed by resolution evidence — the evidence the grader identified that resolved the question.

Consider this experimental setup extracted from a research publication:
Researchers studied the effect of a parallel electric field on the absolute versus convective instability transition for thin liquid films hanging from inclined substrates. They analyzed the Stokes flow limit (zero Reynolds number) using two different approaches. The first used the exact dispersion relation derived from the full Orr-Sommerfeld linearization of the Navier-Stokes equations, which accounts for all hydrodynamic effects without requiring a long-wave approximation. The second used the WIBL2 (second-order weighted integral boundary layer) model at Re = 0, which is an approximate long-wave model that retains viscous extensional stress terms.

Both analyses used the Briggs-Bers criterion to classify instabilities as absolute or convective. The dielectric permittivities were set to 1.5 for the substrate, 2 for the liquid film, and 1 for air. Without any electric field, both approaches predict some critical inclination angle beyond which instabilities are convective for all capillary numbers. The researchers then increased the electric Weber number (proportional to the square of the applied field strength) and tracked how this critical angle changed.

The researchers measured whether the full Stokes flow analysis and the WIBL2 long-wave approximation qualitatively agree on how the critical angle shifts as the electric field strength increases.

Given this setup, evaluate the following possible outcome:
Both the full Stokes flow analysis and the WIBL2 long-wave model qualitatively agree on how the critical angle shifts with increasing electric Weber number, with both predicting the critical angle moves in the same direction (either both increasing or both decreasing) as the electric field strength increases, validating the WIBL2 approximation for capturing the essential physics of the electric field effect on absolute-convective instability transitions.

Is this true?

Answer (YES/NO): YES